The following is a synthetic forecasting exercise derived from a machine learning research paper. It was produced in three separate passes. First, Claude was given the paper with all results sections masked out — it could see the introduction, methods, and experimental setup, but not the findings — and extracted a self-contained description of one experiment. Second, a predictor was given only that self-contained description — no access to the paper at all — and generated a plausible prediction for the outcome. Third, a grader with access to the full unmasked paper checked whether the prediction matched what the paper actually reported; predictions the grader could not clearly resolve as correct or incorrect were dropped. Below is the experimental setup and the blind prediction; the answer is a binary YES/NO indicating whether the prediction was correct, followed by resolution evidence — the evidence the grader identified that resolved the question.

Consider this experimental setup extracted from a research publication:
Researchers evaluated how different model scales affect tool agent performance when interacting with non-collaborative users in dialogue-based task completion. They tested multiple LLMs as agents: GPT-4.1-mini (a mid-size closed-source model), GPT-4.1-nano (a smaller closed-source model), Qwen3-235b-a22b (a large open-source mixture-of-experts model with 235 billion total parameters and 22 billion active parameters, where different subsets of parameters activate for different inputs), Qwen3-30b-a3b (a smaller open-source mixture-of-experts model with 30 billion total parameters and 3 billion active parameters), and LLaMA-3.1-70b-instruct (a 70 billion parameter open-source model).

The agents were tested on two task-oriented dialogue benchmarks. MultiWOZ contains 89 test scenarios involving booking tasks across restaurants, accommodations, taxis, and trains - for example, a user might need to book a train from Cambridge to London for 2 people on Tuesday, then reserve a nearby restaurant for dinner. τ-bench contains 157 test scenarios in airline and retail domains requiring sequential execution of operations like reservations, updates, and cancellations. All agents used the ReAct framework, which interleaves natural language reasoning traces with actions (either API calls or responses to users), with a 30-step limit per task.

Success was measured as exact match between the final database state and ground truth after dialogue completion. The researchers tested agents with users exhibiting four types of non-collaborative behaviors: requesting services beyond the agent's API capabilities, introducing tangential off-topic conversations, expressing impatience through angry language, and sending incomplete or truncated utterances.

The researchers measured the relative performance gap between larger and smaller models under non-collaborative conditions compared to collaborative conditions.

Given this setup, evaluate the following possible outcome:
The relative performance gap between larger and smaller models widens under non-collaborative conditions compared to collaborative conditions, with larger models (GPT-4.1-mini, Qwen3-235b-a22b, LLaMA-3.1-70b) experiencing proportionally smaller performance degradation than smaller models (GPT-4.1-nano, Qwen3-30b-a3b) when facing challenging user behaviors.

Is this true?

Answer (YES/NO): NO